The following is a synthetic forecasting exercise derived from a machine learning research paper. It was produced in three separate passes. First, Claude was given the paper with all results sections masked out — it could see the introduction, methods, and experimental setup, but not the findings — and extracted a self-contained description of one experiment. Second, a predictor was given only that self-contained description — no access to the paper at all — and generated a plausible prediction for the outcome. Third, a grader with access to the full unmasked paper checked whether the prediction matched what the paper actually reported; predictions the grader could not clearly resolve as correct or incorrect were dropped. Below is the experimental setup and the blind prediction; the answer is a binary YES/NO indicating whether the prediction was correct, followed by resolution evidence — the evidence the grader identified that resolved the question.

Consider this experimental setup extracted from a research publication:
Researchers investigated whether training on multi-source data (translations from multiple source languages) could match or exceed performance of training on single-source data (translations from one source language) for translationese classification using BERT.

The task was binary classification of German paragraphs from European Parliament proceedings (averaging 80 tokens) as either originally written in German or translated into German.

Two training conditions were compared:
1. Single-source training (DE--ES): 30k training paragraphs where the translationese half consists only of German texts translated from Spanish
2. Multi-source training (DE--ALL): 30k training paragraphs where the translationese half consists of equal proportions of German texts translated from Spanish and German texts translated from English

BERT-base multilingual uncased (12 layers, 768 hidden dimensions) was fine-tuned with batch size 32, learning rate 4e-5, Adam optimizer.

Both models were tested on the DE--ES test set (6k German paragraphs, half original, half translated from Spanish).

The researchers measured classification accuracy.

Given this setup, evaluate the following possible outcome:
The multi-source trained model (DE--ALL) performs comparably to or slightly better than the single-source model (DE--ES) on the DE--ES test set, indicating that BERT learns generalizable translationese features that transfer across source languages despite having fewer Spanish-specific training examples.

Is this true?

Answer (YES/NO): NO